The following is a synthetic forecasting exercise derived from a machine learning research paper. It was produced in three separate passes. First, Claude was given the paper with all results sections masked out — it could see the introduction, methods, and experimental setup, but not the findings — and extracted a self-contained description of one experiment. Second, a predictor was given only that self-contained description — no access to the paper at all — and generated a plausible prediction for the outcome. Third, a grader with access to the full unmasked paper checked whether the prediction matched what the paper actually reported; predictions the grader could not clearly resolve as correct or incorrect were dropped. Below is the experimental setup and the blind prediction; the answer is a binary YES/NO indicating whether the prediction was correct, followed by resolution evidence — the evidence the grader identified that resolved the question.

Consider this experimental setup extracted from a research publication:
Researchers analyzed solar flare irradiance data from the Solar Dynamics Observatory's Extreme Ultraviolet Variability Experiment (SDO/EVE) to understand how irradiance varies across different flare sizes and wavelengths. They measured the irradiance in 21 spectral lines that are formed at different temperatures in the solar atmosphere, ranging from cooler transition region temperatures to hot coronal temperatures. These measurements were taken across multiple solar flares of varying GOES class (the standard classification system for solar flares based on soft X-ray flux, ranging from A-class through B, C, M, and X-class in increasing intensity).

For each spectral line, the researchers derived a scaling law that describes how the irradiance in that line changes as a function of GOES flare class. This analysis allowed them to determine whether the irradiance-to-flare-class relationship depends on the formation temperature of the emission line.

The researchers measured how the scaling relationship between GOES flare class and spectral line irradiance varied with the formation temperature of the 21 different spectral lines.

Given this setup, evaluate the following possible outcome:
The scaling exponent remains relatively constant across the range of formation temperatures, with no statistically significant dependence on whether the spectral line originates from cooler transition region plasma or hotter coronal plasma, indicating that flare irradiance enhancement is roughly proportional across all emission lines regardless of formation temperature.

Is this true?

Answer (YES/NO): NO